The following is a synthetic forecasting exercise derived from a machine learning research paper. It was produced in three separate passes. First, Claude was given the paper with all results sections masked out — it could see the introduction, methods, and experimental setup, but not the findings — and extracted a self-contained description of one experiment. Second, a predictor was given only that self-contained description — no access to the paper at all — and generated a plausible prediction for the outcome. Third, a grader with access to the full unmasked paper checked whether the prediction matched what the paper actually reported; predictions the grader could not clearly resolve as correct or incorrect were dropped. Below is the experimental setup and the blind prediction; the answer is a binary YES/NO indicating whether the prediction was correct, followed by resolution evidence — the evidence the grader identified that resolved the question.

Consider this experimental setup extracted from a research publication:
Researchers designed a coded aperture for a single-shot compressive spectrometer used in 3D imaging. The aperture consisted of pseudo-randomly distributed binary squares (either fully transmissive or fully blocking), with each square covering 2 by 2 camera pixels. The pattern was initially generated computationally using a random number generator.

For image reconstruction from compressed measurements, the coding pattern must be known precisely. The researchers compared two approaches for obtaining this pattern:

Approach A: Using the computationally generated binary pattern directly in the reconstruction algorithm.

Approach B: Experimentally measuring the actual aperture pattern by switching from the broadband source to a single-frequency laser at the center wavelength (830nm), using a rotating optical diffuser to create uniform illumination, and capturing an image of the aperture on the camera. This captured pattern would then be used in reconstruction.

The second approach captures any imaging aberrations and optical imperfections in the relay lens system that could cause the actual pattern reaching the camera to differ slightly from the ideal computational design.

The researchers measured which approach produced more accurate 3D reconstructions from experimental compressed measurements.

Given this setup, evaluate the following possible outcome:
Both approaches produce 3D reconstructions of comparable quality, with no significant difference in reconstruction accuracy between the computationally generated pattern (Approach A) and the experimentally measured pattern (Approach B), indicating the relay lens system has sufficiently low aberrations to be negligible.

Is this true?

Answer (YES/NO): NO